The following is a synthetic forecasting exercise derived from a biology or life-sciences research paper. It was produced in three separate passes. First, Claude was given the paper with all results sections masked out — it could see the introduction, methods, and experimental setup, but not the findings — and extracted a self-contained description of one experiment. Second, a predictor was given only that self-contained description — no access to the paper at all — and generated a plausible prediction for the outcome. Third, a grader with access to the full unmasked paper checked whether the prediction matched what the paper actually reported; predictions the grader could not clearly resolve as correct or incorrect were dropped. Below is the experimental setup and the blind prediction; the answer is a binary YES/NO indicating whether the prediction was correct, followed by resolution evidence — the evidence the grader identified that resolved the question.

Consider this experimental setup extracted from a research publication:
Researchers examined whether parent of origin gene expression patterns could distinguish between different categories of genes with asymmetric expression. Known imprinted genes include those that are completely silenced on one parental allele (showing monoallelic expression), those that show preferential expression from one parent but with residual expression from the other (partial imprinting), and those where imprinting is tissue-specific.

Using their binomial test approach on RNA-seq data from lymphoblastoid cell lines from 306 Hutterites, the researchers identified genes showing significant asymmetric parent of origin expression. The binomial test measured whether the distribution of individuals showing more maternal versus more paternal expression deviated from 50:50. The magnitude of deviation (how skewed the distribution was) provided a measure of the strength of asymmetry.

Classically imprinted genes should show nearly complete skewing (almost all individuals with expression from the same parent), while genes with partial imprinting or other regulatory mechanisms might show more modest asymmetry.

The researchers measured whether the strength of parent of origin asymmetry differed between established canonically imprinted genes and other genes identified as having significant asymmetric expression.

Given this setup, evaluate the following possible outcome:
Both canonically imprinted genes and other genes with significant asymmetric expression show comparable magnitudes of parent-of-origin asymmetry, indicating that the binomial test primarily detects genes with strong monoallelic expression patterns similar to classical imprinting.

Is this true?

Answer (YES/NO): NO